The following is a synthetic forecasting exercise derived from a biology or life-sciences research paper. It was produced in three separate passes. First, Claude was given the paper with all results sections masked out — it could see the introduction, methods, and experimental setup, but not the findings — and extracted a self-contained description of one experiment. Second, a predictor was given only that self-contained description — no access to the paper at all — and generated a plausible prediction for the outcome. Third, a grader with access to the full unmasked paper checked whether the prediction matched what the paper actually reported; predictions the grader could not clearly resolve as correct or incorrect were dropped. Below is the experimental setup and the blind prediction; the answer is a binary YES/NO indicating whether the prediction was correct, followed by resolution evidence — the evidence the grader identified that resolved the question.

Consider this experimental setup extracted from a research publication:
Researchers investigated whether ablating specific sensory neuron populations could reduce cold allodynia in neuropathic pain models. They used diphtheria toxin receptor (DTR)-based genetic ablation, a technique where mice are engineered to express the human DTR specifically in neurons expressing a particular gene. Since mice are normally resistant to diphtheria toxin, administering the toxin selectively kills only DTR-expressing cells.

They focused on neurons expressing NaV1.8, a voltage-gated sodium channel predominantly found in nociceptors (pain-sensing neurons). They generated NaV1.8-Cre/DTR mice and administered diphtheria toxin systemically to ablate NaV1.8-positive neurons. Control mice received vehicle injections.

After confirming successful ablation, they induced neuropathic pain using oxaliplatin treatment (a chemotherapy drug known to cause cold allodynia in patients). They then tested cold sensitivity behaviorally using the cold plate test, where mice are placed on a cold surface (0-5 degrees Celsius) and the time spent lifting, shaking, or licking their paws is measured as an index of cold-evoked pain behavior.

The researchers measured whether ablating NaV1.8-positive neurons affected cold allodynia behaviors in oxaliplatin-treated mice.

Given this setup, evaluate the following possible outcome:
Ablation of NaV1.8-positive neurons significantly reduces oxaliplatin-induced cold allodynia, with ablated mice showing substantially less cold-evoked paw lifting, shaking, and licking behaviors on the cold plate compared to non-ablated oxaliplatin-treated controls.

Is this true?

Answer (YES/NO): YES